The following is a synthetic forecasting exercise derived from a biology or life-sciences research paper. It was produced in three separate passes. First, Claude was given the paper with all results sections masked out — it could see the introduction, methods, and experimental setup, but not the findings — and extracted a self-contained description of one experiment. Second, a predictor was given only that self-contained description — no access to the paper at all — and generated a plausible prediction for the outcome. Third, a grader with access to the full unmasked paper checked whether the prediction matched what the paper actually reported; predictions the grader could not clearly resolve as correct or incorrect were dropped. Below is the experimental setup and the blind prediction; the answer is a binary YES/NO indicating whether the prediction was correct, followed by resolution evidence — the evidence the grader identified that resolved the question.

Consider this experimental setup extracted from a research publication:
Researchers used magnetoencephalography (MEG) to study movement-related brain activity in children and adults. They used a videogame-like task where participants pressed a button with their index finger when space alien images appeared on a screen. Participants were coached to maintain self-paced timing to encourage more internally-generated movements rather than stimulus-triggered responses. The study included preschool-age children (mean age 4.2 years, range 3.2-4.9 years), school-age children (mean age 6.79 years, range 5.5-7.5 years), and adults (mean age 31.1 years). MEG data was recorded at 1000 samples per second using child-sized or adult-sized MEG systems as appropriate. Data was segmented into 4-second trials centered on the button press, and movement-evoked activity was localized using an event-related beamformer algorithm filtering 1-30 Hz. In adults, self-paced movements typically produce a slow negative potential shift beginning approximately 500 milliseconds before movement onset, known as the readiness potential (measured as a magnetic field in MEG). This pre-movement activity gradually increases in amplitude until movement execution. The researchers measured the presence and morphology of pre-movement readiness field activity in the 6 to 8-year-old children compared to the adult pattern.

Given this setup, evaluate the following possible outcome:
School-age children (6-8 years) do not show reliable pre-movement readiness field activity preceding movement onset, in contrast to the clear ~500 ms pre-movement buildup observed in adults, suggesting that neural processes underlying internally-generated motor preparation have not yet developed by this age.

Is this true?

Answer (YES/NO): YES